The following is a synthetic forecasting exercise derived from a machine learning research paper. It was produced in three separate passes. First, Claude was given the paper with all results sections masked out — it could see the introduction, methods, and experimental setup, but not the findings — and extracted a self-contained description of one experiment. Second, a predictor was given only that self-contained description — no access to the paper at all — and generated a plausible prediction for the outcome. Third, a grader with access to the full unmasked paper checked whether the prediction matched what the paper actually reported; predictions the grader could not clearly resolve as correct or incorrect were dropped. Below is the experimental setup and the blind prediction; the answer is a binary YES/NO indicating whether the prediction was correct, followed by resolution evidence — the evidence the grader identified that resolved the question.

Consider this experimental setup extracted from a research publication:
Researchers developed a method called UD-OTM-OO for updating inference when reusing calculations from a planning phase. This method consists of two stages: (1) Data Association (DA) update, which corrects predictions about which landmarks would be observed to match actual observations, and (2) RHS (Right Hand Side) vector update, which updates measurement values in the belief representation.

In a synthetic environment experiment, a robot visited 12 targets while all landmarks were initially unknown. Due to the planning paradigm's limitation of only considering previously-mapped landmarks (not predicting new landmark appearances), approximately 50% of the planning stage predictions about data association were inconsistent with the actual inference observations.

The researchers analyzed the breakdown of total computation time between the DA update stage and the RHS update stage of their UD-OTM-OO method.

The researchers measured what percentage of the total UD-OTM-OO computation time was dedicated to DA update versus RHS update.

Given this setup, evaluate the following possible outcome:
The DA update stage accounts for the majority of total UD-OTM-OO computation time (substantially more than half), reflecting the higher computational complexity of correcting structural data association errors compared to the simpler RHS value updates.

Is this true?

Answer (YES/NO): YES